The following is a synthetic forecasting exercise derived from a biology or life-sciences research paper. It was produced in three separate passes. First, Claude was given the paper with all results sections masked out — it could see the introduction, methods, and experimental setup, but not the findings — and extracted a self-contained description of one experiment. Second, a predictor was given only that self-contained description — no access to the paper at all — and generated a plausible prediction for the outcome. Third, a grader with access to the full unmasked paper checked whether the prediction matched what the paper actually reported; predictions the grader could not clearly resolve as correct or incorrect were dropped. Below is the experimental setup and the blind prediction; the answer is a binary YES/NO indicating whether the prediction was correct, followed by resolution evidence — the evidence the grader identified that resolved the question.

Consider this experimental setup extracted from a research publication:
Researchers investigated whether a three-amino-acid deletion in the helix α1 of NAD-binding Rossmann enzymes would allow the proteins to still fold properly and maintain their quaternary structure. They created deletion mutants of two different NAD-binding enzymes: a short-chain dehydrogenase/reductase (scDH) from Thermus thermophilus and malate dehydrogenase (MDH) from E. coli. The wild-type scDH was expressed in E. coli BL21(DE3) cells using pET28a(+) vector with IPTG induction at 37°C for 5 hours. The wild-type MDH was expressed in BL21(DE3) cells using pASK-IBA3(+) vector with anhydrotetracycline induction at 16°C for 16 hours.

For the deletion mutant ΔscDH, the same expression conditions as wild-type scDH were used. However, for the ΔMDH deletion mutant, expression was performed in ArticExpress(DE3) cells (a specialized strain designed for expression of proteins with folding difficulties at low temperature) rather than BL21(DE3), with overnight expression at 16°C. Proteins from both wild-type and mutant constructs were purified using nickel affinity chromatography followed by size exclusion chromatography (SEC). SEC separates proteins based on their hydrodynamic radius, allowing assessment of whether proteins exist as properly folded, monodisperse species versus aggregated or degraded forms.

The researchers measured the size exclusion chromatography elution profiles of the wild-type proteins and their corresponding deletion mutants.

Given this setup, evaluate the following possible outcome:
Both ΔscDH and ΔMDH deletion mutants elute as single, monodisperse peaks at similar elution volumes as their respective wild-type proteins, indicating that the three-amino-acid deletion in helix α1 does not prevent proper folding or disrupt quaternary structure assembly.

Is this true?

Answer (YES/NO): YES